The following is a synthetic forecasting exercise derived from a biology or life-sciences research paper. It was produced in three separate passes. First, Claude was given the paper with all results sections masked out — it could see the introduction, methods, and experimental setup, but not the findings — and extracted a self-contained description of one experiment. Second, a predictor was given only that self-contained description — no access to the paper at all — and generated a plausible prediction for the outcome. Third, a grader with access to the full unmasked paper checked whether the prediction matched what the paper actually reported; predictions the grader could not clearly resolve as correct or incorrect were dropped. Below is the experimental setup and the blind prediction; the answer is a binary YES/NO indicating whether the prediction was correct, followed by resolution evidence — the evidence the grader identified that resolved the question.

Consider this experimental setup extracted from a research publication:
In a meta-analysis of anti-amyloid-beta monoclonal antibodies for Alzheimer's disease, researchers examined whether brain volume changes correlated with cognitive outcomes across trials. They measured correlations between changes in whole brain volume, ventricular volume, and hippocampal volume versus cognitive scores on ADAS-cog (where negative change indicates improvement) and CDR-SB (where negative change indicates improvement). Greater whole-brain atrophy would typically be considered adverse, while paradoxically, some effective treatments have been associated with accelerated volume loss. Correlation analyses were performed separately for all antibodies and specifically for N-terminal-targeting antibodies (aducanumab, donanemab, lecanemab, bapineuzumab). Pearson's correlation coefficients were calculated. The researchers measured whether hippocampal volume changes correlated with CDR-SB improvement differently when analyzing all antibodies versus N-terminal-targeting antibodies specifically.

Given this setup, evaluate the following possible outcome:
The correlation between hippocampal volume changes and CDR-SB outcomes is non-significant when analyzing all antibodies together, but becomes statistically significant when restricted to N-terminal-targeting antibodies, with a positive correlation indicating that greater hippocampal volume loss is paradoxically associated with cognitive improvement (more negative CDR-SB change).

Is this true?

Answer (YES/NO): NO